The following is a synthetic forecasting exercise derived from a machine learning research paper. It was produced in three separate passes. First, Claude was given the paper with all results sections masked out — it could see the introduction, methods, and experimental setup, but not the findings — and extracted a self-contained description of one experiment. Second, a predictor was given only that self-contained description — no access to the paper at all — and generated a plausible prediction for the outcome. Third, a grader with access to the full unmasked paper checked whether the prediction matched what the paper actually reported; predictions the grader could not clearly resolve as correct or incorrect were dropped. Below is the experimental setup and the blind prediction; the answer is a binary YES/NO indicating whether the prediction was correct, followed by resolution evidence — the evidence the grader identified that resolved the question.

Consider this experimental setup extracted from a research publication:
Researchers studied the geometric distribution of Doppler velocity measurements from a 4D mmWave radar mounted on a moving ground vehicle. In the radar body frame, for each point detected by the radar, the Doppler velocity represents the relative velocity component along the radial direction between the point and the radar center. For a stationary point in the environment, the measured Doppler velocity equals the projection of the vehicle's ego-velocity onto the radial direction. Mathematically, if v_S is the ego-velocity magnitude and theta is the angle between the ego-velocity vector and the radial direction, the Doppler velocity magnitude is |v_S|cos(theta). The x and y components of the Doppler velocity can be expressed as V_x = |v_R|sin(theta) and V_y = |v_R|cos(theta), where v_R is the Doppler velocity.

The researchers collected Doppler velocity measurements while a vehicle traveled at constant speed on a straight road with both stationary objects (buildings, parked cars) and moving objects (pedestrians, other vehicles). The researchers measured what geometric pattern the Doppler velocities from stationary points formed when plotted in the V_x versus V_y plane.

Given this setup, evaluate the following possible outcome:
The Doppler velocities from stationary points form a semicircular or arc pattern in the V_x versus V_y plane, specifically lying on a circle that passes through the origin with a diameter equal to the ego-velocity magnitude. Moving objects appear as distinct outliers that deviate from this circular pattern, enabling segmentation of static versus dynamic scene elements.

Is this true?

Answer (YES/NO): YES